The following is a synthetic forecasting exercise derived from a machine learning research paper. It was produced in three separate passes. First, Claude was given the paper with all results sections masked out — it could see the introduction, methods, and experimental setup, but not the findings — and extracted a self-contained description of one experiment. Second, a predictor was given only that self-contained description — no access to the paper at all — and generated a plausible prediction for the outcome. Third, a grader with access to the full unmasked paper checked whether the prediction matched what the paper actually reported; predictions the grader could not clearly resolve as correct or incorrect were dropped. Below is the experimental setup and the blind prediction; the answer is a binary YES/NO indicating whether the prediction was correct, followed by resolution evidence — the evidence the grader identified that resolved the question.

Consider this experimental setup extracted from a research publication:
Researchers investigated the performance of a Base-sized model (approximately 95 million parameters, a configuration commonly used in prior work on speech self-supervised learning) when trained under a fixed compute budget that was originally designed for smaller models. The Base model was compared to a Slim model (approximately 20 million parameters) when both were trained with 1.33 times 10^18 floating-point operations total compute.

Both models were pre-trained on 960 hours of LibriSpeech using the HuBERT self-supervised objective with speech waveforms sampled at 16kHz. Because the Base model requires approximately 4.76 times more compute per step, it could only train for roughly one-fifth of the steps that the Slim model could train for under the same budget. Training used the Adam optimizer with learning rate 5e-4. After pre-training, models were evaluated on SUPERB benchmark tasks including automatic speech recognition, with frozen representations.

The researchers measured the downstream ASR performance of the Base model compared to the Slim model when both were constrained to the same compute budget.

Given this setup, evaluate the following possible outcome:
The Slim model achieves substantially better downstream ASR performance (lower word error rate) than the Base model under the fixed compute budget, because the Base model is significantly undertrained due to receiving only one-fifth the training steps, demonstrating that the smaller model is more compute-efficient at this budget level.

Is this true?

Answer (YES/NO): YES